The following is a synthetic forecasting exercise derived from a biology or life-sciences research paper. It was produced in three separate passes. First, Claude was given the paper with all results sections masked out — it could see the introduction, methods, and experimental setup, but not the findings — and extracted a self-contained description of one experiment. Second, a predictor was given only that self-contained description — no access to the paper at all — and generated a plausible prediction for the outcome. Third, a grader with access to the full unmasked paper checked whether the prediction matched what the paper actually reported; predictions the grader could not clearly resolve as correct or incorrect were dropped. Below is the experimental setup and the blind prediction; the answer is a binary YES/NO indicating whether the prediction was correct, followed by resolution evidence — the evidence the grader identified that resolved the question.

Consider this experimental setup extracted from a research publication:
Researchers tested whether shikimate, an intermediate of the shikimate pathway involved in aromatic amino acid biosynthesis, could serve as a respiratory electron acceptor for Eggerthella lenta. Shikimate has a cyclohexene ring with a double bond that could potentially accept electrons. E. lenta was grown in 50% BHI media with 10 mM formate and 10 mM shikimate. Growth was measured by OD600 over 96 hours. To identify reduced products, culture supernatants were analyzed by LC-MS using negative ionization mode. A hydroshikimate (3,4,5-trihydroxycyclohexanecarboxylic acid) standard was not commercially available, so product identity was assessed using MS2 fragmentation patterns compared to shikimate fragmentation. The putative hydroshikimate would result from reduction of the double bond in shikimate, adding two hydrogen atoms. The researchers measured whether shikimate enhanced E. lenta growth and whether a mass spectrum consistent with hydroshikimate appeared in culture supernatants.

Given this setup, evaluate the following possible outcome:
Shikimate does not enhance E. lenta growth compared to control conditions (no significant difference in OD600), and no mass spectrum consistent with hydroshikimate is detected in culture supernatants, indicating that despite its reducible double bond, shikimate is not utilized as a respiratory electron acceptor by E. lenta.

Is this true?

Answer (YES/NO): NO